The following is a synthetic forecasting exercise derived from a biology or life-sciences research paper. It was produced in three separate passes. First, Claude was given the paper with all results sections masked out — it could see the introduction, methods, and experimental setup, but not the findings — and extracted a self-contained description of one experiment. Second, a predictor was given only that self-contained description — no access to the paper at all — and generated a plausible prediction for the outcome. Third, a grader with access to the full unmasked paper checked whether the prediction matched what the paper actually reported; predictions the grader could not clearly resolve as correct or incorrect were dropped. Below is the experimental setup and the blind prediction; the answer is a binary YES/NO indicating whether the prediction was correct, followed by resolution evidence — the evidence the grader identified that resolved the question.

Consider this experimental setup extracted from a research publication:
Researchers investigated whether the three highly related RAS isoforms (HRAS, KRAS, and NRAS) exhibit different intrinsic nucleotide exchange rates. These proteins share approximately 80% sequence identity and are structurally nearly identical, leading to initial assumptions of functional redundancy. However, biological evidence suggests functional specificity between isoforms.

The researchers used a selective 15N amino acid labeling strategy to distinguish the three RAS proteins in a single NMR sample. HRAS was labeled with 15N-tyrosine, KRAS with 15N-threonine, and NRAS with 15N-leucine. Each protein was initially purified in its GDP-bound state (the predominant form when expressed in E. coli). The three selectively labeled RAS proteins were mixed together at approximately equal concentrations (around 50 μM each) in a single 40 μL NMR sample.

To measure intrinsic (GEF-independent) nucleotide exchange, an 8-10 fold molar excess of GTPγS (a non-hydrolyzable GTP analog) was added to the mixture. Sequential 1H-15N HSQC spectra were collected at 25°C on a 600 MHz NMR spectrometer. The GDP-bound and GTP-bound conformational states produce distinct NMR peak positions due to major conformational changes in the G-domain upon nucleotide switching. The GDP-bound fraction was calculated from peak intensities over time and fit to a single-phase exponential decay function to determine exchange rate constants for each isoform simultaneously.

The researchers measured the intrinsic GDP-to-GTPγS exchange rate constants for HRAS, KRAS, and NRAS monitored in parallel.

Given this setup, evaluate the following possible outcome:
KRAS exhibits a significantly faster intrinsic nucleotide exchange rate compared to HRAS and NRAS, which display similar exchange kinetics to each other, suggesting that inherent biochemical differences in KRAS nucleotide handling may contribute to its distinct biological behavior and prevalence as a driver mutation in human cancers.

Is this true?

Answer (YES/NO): NO